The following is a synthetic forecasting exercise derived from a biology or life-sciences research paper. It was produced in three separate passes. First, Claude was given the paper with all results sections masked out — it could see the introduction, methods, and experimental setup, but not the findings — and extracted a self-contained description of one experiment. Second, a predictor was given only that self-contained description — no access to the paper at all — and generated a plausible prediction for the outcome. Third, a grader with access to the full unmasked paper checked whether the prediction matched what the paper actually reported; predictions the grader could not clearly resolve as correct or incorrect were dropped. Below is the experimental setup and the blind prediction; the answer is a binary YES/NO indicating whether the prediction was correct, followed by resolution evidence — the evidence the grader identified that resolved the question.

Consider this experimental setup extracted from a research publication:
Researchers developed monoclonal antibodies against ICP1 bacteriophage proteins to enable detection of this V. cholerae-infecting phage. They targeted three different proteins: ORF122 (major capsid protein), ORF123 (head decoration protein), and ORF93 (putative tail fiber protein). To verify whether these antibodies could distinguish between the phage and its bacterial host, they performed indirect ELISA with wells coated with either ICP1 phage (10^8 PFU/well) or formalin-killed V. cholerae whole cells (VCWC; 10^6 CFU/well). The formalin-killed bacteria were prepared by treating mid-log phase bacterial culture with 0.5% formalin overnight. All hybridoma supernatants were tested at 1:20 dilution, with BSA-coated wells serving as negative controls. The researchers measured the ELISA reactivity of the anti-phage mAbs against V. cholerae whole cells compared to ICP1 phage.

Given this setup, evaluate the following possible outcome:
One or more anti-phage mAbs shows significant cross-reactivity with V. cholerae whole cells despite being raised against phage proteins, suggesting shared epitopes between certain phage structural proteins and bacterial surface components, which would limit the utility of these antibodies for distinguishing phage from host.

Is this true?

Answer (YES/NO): NO